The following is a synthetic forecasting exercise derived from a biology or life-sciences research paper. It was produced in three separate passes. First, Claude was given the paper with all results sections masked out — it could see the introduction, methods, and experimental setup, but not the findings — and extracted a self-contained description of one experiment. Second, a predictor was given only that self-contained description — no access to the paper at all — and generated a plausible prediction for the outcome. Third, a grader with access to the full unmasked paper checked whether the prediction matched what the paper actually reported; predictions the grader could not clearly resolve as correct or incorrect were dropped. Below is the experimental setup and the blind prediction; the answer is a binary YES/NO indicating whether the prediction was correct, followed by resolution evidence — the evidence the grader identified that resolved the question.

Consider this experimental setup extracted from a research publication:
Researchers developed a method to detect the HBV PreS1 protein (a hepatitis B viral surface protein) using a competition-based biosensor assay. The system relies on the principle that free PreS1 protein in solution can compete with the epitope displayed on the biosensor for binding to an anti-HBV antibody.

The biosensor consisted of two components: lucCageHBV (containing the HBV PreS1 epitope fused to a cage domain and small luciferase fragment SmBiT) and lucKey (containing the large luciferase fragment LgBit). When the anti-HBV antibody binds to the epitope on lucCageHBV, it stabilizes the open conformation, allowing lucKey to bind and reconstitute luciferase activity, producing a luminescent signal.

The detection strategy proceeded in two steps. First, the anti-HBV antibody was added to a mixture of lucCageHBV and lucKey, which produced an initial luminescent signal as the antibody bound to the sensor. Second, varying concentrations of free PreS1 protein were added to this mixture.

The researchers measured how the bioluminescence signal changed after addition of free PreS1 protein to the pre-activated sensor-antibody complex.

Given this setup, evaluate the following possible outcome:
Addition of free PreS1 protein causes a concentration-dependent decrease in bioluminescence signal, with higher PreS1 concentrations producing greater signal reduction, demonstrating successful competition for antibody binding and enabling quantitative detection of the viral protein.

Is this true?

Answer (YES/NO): YES